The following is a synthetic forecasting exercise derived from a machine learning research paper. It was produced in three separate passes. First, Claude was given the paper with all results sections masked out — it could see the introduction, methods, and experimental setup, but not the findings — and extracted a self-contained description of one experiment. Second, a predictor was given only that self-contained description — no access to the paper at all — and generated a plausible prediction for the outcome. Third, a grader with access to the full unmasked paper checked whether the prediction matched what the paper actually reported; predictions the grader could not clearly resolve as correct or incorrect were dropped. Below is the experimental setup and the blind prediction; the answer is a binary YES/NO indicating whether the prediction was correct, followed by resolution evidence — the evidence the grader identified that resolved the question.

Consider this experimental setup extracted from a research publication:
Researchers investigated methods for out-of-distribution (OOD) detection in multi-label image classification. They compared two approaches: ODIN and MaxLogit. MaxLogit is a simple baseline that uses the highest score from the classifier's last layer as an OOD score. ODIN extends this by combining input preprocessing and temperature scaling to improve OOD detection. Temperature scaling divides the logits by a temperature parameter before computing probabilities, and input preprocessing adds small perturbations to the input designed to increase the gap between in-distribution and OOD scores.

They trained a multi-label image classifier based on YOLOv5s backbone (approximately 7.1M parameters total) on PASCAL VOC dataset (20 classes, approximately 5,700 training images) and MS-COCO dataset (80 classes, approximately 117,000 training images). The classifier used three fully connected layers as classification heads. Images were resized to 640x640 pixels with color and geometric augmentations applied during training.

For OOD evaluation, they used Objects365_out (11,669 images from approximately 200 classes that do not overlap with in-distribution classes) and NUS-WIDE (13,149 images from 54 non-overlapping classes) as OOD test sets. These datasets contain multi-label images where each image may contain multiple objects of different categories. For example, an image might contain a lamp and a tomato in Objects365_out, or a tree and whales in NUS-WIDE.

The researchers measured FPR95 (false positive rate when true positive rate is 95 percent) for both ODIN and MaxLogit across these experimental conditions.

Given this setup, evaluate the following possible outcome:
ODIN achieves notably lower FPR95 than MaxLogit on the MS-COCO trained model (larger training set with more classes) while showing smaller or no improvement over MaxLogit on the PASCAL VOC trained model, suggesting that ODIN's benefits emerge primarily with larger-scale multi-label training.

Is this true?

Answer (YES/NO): NO